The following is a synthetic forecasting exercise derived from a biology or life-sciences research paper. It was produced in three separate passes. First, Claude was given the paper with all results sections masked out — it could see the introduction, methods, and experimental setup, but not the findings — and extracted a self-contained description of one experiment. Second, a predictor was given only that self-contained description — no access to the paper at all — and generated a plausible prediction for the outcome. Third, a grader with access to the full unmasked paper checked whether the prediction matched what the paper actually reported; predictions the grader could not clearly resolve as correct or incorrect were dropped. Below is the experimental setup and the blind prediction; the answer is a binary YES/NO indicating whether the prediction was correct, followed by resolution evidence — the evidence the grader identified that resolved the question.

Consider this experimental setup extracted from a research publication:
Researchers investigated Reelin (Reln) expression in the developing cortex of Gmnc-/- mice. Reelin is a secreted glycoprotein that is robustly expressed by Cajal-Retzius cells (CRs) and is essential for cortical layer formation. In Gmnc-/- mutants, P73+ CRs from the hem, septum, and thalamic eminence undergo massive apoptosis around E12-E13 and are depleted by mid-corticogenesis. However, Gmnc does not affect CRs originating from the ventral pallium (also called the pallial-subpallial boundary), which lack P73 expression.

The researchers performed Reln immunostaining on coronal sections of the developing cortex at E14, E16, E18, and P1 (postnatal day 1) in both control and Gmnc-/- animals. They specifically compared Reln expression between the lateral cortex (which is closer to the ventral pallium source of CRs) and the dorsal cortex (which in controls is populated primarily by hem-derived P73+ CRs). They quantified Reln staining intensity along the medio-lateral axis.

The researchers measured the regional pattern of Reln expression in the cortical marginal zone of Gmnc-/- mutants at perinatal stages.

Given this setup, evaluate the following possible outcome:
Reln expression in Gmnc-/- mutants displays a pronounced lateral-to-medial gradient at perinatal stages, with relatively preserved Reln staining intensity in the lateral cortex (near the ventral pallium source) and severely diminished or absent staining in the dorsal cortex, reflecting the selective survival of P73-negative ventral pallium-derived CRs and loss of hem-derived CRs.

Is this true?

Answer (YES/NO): NO